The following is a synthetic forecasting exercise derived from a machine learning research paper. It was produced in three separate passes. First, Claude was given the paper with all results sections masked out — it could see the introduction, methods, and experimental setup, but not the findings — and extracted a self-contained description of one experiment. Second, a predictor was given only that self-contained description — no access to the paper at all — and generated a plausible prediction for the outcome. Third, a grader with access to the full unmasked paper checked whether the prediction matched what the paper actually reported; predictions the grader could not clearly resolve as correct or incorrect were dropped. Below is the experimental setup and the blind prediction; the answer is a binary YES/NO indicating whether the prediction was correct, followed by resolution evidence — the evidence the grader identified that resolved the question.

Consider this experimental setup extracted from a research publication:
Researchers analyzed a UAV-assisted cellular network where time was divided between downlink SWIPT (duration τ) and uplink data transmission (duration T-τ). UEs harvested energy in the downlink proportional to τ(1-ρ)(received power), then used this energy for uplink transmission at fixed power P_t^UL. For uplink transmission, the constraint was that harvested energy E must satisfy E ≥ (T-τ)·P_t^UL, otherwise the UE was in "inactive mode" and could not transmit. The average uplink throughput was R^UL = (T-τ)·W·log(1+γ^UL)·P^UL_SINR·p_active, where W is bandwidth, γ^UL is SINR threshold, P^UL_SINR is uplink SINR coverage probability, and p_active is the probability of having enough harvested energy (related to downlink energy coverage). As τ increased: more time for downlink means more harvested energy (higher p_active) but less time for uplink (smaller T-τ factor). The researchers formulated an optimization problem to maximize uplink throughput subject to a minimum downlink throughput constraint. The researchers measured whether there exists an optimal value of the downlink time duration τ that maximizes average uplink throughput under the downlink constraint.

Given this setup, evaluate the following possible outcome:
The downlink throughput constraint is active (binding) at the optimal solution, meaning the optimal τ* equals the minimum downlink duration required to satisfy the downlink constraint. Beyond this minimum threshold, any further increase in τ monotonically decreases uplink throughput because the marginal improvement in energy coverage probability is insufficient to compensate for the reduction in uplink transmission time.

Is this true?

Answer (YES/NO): NO